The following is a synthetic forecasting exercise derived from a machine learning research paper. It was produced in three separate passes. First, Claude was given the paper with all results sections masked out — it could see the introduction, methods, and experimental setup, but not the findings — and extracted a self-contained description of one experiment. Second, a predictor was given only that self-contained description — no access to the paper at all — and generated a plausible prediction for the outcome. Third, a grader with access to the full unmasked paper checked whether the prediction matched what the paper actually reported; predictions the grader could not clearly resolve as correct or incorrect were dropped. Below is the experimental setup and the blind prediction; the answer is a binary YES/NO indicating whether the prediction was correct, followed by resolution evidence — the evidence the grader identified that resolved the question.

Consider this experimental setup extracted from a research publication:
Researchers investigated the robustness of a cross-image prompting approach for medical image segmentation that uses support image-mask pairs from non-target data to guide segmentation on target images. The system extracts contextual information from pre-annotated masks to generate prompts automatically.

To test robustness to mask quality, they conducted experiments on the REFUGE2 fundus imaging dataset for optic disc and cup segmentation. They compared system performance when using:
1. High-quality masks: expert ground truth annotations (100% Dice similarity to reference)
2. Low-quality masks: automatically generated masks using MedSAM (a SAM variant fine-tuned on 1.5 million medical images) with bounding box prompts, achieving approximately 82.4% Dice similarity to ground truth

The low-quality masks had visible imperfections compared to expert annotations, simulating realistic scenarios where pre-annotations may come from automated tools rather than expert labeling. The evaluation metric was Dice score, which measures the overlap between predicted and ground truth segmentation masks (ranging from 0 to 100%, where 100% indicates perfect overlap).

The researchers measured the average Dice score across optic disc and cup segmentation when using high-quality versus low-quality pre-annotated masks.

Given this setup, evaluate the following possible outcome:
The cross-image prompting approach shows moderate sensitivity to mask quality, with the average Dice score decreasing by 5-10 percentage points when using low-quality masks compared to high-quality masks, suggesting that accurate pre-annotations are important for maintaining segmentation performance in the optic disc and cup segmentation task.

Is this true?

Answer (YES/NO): NO